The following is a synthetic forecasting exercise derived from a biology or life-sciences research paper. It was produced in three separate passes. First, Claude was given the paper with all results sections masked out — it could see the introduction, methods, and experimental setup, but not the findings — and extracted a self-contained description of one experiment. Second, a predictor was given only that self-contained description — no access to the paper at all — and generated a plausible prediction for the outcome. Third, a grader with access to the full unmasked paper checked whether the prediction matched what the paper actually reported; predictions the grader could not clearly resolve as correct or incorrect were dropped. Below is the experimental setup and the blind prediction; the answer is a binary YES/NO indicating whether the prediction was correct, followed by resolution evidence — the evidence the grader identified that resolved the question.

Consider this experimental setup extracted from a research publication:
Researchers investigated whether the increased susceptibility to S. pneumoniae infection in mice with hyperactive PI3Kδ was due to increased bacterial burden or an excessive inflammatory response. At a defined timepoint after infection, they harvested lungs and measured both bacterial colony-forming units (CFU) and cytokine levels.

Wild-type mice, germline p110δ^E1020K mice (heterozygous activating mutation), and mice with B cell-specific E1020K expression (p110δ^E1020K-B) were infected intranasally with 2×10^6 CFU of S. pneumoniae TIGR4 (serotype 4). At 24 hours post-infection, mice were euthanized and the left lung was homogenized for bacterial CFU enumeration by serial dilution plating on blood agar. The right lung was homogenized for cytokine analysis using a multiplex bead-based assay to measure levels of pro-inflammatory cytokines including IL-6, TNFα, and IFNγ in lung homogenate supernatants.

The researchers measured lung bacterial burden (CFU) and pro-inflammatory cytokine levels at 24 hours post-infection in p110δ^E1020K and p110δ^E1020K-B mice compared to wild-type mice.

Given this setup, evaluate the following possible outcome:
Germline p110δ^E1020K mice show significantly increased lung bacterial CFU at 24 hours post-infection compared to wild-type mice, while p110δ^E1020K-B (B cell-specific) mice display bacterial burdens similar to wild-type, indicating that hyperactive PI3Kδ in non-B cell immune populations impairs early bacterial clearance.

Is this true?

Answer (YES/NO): NO